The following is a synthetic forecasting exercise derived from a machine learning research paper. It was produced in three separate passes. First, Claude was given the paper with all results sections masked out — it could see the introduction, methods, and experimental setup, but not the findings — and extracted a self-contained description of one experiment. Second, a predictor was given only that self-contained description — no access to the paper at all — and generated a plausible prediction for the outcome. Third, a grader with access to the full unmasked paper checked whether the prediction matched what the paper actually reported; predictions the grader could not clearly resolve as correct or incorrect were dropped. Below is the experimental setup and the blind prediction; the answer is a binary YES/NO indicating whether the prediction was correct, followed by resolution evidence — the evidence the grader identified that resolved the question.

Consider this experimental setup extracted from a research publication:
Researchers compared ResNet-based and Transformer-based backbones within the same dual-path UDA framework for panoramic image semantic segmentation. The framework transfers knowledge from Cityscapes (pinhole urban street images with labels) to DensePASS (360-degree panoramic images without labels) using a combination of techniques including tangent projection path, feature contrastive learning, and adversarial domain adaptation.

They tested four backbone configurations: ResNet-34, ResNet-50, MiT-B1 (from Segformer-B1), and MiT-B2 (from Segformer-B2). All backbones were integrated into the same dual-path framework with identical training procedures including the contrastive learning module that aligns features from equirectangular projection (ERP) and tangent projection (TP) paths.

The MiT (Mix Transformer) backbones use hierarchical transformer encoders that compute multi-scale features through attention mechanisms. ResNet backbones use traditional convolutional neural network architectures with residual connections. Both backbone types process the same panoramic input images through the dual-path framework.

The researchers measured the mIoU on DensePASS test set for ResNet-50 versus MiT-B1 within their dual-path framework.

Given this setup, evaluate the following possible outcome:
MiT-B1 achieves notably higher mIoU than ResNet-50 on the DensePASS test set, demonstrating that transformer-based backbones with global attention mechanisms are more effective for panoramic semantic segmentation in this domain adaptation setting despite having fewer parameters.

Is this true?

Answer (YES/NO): NO